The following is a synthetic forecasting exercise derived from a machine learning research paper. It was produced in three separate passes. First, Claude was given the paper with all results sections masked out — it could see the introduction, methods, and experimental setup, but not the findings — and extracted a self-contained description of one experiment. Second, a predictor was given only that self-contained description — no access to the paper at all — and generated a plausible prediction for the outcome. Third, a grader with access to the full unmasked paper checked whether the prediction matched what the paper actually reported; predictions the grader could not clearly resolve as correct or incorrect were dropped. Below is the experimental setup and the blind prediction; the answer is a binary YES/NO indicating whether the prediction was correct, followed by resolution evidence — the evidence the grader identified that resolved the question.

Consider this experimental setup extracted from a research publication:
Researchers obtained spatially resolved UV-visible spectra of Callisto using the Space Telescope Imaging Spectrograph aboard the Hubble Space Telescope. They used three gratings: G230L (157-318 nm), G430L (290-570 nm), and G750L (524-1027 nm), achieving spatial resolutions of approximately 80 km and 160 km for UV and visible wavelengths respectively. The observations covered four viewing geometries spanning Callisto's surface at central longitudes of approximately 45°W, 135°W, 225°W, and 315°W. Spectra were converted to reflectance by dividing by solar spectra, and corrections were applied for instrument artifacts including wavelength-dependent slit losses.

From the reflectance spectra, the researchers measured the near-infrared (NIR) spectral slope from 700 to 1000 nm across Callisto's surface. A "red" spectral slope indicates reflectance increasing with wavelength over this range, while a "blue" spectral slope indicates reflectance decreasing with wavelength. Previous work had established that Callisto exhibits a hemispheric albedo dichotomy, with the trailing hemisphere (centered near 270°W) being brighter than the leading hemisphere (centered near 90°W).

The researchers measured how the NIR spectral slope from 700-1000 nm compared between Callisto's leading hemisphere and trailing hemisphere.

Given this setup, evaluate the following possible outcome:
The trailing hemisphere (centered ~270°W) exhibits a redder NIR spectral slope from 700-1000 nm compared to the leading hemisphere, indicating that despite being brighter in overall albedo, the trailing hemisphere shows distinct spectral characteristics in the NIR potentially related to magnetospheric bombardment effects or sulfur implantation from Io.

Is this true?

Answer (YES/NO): NO